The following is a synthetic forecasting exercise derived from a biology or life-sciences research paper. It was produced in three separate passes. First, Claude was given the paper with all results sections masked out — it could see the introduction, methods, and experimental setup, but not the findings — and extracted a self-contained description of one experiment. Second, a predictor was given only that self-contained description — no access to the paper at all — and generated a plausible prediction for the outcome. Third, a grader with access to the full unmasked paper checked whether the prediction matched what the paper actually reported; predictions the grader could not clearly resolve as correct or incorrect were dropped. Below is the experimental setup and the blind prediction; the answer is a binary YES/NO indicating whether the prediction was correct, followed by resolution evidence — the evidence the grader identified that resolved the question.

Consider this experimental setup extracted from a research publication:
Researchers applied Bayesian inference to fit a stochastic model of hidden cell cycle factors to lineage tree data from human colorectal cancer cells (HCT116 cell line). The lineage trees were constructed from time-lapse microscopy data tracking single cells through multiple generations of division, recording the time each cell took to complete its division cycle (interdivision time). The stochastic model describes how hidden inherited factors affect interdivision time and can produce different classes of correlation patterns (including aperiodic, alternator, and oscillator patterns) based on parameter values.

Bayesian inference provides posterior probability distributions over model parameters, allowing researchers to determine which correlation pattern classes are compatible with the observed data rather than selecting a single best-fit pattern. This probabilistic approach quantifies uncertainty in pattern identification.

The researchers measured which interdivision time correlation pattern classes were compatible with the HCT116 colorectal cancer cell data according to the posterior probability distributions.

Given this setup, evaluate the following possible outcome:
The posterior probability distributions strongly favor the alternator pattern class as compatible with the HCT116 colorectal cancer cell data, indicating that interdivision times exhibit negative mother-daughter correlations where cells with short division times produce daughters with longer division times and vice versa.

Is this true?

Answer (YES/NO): NO